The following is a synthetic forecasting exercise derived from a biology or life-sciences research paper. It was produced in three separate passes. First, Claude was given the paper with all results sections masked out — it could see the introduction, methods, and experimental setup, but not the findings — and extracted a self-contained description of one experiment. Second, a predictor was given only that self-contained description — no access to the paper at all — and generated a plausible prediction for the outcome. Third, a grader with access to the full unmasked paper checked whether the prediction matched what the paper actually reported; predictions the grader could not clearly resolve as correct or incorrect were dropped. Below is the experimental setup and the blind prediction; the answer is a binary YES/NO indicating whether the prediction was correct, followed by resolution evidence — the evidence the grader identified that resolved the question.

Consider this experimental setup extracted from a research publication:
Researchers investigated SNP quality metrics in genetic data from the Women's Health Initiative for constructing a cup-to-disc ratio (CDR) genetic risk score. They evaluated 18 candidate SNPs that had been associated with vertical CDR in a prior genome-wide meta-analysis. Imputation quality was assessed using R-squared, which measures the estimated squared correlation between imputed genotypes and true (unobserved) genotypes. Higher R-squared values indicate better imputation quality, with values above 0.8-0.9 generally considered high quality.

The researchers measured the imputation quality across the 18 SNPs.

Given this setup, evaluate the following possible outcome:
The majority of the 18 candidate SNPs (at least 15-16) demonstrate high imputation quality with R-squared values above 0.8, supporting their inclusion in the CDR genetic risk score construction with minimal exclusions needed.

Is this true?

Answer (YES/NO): YES